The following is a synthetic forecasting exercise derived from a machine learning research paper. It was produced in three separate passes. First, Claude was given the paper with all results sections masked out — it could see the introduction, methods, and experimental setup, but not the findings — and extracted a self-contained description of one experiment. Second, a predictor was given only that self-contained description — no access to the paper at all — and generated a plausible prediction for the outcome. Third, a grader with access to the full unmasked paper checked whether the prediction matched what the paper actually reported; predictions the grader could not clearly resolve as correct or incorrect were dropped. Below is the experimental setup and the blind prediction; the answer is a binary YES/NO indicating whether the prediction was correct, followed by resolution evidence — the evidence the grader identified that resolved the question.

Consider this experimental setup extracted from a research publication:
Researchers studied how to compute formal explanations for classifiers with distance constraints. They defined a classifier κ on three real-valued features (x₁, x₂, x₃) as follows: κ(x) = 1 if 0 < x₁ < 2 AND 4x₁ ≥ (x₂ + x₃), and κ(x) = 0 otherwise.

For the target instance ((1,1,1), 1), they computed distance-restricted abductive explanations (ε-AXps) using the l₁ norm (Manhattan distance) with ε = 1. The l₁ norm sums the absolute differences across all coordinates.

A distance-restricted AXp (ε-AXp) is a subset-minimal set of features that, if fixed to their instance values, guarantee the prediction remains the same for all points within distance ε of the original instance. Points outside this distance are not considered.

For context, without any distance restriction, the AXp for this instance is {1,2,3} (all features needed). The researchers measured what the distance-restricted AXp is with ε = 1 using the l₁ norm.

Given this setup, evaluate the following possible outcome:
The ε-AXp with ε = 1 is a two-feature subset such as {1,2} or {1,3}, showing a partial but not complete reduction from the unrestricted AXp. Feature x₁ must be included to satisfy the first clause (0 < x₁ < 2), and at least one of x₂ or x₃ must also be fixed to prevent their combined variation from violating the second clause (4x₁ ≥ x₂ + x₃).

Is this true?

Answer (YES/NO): NO